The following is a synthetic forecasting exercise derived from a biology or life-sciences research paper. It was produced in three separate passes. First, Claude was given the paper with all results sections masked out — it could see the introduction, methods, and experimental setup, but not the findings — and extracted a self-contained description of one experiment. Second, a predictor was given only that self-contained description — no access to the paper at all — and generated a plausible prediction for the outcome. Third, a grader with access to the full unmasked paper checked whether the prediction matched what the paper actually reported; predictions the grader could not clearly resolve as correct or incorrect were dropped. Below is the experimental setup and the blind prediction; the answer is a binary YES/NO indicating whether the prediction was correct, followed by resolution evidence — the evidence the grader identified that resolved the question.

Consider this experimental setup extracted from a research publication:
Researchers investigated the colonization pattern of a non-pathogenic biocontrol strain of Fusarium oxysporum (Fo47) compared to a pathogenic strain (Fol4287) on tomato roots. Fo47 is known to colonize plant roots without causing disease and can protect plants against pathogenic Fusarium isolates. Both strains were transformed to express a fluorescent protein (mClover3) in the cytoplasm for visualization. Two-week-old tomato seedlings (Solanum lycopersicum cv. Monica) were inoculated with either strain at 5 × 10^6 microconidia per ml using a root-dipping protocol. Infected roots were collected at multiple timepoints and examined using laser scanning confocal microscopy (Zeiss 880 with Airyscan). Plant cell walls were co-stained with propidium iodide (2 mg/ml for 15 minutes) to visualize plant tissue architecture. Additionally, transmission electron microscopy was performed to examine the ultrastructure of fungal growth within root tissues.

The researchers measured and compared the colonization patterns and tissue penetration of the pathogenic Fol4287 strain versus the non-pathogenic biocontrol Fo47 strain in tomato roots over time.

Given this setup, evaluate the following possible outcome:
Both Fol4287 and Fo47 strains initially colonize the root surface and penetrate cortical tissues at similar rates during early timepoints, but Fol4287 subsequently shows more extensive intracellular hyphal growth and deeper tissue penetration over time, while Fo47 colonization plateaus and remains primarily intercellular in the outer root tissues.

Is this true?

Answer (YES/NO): NO